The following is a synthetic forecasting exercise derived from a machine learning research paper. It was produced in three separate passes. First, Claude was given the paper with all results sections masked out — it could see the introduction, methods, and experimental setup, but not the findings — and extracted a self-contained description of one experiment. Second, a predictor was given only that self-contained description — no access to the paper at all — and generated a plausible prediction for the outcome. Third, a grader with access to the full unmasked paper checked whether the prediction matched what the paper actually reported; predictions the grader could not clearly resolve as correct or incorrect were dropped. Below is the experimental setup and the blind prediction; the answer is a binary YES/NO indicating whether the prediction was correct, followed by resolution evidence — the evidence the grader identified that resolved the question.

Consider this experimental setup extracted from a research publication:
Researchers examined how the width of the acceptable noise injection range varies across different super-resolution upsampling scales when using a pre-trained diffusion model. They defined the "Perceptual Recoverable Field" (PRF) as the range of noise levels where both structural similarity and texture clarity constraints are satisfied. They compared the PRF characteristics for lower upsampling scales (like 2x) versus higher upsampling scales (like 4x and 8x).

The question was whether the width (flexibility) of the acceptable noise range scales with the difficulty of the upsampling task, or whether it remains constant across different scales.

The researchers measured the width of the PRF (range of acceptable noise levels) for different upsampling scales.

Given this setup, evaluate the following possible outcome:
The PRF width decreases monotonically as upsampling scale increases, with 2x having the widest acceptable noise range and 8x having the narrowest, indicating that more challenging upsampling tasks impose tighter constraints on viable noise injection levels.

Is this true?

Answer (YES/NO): YES